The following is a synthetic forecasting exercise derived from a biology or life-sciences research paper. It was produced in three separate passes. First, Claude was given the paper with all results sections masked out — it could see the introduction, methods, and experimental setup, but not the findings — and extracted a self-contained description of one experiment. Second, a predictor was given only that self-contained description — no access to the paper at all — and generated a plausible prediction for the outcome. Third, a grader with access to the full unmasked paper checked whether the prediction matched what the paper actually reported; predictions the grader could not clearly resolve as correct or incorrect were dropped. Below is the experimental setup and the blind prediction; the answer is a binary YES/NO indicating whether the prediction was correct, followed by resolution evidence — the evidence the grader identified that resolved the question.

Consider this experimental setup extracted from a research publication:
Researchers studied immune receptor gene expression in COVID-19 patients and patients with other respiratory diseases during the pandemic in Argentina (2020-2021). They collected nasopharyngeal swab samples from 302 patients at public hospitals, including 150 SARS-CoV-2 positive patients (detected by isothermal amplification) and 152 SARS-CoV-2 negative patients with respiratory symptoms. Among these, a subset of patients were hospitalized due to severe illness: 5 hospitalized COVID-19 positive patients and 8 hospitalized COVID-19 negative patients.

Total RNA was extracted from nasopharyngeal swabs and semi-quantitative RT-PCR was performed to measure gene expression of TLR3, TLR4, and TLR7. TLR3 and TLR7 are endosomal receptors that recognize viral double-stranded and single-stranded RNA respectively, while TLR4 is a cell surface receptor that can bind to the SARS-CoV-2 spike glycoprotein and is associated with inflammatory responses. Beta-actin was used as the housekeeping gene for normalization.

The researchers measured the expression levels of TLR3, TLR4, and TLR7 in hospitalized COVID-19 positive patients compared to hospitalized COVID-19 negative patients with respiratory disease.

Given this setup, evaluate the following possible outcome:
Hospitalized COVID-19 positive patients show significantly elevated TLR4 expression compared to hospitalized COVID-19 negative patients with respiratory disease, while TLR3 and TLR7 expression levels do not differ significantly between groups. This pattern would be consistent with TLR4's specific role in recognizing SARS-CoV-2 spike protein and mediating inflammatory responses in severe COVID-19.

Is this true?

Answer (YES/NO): NO